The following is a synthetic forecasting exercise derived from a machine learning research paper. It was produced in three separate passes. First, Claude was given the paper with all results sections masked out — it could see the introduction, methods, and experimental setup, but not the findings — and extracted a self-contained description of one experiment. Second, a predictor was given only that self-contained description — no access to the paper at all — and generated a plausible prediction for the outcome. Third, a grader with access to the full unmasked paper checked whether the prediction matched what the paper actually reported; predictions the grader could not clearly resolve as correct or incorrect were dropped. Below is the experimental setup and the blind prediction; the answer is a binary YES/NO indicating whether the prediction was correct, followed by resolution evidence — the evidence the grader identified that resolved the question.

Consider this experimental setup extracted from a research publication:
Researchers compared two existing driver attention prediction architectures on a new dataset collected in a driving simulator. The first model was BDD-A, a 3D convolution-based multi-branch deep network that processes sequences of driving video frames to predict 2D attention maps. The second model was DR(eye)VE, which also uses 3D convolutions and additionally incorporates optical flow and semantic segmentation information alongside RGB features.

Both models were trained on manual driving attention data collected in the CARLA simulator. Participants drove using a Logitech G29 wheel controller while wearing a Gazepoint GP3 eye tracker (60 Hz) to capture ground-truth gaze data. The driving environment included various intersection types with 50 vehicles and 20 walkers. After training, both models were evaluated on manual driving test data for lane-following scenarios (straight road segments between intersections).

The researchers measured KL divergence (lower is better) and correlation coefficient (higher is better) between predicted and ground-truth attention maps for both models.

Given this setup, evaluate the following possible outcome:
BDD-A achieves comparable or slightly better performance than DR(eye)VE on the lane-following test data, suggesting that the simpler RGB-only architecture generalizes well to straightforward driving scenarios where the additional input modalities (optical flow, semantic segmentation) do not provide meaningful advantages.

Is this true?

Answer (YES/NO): NO